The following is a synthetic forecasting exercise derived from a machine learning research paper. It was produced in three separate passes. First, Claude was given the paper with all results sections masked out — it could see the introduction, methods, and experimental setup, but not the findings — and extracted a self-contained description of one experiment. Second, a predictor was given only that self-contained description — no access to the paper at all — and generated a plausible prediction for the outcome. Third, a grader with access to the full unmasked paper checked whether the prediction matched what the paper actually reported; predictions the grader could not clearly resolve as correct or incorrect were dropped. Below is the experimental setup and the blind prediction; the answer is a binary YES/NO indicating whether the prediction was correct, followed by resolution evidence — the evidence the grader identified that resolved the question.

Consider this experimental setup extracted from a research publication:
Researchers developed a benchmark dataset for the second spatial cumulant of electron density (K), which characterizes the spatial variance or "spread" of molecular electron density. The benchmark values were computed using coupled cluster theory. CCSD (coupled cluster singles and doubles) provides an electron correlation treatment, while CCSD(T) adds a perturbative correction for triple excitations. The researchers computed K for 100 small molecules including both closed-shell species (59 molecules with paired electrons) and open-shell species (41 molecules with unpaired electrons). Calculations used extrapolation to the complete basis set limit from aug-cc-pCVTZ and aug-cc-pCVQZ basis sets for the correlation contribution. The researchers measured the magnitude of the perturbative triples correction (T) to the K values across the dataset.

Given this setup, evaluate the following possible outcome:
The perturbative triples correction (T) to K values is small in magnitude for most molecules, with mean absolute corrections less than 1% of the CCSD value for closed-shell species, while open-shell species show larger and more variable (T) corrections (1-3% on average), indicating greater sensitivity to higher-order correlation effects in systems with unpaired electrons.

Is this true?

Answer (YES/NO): NO